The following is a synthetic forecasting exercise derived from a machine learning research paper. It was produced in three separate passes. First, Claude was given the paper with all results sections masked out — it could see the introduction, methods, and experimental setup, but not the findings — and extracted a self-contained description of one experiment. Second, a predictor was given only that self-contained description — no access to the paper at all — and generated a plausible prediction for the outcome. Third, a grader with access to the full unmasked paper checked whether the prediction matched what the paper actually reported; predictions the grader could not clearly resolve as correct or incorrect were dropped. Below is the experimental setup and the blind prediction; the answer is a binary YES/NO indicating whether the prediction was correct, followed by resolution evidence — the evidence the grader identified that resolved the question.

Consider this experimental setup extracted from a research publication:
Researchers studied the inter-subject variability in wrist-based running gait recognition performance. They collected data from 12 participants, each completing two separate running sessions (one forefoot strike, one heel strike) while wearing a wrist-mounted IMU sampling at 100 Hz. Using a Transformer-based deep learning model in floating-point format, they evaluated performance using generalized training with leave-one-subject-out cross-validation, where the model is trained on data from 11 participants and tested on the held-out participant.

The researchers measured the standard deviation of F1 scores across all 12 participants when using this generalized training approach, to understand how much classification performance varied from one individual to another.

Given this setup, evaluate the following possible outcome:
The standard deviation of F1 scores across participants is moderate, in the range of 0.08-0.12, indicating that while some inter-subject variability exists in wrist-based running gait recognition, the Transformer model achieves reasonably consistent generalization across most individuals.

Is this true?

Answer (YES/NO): NO